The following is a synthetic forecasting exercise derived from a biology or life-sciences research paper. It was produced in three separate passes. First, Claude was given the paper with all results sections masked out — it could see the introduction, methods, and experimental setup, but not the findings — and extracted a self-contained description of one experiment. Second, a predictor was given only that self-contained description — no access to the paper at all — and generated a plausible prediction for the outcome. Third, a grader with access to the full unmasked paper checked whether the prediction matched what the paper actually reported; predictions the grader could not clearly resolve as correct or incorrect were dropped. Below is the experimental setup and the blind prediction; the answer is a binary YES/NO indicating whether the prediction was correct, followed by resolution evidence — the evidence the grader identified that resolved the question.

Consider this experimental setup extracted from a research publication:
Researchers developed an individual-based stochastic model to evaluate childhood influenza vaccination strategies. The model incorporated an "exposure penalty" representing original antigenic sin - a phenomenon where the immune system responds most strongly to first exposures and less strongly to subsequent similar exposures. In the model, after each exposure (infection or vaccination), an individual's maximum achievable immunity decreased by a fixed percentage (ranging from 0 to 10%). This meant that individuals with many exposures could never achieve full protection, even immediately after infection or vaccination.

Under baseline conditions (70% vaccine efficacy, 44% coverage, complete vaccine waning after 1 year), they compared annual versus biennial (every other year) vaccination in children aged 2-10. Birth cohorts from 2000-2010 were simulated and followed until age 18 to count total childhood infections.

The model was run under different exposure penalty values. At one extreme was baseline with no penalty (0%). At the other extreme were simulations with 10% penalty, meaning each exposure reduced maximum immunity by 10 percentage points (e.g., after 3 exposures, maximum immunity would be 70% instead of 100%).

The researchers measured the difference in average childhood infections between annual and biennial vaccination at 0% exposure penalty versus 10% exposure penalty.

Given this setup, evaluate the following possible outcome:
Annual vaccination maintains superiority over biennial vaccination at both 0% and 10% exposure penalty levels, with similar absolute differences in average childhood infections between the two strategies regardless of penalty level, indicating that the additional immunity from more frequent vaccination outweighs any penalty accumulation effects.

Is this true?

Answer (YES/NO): NO